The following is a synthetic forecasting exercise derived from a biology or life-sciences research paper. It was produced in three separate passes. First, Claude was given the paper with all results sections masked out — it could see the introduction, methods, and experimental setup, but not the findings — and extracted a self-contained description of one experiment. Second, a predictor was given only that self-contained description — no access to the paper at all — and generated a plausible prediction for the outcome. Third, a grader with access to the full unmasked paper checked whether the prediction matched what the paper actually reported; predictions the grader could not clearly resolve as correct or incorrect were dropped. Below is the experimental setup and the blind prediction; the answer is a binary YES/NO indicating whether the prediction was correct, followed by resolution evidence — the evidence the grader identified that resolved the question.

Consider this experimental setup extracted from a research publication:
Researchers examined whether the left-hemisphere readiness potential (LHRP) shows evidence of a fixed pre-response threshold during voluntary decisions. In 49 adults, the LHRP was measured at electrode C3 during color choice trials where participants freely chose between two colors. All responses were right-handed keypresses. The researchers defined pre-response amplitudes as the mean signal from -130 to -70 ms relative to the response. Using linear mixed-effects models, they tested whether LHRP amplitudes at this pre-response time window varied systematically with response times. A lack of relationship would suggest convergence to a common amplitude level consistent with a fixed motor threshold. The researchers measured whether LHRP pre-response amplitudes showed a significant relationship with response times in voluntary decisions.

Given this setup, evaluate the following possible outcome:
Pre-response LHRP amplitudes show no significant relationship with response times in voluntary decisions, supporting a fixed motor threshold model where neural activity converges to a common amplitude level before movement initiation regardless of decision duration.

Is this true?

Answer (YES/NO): YES